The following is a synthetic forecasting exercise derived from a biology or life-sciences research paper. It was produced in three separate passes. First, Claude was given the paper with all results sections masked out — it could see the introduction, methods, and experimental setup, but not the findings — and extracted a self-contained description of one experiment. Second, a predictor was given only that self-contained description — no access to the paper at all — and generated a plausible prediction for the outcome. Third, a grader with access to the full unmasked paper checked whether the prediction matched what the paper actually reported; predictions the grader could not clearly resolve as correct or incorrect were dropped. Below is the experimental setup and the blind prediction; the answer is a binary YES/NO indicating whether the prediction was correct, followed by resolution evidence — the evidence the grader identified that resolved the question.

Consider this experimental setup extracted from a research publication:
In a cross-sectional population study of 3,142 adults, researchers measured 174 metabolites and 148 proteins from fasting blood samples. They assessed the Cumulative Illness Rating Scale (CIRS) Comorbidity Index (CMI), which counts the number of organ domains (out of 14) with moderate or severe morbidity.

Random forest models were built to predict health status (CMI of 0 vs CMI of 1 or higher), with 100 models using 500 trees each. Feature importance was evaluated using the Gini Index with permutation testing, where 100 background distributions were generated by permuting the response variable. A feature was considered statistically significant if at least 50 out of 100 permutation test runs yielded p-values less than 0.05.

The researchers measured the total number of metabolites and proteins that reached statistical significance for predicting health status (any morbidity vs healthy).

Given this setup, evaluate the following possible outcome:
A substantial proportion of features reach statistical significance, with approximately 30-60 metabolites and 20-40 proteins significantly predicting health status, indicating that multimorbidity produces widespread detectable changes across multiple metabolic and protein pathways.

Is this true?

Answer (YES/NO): NO